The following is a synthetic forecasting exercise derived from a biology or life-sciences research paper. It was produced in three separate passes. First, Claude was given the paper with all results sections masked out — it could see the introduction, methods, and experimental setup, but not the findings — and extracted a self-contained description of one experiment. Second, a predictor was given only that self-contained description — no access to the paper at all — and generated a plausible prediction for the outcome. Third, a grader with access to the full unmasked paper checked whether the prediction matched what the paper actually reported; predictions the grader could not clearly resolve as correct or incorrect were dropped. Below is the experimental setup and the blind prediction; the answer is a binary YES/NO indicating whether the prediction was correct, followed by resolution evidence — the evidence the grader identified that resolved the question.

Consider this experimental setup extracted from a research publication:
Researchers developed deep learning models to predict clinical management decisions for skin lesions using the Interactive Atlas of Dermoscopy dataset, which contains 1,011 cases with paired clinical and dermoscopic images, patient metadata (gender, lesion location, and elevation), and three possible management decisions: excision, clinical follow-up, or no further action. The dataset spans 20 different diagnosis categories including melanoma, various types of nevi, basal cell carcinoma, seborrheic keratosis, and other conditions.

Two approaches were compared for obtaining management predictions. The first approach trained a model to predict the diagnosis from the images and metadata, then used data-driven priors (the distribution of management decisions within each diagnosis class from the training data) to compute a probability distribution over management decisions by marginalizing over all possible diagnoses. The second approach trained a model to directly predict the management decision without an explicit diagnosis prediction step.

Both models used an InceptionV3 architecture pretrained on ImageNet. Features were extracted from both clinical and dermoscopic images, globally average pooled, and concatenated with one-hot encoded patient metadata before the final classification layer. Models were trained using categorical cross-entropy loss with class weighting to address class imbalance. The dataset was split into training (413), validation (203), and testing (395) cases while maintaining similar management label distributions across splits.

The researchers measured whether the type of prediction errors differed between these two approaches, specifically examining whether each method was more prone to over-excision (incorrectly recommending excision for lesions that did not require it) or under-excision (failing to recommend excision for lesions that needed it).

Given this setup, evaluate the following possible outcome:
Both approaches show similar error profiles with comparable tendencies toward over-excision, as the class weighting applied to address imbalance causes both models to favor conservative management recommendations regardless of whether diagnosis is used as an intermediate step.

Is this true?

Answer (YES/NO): NO